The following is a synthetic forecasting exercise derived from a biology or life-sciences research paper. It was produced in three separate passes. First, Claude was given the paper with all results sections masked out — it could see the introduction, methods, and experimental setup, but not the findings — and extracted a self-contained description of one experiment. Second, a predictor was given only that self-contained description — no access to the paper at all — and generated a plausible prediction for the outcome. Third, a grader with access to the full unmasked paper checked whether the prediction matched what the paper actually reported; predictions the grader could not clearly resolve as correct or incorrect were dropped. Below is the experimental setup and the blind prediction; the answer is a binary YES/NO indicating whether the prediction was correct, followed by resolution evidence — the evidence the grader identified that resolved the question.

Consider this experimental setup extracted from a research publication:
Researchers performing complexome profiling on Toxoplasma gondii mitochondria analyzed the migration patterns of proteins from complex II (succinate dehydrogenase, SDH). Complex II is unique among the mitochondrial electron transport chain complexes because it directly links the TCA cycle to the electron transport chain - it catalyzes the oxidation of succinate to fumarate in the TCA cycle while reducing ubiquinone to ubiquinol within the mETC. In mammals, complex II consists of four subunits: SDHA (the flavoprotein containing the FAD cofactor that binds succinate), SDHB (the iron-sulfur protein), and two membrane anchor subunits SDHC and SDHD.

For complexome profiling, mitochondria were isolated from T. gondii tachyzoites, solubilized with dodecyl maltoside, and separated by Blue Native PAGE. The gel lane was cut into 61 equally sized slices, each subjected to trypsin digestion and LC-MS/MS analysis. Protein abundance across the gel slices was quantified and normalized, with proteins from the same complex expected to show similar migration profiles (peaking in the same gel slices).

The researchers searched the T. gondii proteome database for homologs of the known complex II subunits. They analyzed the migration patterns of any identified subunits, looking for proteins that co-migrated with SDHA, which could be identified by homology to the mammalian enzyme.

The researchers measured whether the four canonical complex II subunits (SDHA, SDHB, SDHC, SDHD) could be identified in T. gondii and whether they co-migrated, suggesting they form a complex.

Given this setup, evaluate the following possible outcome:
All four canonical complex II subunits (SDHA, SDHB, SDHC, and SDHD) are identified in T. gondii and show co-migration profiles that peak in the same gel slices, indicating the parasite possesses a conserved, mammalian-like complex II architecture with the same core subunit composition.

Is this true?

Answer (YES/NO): NO